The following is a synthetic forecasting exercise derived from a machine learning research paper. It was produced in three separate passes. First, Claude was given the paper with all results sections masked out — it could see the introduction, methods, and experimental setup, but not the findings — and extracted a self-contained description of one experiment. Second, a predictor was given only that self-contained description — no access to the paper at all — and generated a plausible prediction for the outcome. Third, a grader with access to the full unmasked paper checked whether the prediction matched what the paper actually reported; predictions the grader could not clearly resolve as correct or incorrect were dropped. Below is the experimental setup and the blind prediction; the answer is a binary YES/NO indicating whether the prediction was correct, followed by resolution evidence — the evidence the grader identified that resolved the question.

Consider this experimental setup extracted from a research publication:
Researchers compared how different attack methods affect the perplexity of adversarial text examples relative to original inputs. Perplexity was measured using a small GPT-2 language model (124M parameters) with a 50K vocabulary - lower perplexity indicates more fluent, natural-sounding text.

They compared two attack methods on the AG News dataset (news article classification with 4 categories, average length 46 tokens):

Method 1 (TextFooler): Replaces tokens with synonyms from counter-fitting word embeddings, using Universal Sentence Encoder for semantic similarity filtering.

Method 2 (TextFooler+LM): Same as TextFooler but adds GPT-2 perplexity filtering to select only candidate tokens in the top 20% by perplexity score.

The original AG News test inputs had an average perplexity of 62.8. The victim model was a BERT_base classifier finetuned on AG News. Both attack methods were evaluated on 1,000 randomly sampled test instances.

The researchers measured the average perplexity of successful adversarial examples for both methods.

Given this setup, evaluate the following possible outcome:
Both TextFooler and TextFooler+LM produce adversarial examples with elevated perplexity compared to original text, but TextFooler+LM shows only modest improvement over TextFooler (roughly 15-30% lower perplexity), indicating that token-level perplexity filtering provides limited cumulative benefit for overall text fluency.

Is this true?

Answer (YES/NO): NO